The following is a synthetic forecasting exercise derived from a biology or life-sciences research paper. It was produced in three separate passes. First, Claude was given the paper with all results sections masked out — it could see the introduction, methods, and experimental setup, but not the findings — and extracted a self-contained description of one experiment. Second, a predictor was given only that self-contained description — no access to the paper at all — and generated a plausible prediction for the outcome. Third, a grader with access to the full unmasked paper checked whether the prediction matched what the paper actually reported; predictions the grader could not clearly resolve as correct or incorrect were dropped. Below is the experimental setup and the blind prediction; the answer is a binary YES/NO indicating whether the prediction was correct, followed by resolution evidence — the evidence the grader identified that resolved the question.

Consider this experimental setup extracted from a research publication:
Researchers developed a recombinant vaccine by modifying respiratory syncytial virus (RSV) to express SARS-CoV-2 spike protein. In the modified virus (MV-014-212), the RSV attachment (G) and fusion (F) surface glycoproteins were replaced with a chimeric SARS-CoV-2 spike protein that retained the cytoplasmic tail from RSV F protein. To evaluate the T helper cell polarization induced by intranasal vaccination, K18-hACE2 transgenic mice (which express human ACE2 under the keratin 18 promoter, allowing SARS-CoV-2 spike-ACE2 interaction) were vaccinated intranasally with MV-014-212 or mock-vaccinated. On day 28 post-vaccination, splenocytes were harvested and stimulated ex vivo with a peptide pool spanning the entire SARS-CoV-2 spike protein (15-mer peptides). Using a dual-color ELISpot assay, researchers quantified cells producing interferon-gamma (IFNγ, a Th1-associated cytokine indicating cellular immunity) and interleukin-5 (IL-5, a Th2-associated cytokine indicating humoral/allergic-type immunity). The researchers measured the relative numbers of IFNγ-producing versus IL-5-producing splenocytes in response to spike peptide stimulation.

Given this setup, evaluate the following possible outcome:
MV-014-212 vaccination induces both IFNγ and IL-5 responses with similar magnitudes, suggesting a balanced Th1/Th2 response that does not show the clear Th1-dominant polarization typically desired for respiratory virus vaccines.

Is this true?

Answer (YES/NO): NO